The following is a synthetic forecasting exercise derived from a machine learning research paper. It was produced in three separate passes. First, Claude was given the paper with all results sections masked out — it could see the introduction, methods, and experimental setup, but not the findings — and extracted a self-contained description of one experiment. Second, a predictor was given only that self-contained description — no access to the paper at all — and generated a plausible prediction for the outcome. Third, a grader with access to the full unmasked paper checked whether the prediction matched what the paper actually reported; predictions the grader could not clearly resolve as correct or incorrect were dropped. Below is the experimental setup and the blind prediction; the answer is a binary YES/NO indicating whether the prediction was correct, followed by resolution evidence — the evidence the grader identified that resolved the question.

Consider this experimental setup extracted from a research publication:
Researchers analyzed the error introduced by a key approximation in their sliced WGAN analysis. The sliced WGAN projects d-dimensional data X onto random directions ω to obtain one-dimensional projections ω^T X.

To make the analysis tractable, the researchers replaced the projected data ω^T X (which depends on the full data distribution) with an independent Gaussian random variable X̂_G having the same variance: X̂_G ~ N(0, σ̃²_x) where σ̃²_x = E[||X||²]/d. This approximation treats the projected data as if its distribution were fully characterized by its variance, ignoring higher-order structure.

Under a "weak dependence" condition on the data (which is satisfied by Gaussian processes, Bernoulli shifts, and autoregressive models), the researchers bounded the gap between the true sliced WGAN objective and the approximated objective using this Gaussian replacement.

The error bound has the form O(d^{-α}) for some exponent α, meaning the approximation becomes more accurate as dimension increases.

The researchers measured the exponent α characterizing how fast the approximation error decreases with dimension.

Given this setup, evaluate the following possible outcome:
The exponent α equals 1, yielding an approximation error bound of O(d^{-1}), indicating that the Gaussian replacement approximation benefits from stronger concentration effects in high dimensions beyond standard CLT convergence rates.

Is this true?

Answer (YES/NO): NO